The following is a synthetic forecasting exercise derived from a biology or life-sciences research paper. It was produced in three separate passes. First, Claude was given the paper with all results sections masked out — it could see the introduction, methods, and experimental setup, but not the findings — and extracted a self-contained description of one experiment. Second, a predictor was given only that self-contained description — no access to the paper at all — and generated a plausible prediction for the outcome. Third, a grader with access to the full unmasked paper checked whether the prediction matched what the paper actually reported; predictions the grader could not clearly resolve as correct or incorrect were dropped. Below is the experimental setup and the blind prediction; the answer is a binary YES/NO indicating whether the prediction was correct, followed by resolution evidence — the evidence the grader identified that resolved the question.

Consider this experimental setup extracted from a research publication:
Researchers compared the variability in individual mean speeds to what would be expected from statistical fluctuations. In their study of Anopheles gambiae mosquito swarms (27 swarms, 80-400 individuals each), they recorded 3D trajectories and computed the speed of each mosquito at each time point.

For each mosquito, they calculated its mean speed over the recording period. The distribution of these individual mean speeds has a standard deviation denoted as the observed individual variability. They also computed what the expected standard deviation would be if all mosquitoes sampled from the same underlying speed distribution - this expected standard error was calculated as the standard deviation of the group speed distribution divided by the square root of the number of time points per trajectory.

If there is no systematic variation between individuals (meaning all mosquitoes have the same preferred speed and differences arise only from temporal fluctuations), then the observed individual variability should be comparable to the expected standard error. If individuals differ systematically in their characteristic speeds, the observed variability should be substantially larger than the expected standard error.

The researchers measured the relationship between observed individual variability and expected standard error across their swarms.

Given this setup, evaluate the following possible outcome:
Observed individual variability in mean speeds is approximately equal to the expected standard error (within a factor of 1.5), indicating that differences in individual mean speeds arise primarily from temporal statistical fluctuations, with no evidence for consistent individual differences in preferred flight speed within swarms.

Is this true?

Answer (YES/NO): NO